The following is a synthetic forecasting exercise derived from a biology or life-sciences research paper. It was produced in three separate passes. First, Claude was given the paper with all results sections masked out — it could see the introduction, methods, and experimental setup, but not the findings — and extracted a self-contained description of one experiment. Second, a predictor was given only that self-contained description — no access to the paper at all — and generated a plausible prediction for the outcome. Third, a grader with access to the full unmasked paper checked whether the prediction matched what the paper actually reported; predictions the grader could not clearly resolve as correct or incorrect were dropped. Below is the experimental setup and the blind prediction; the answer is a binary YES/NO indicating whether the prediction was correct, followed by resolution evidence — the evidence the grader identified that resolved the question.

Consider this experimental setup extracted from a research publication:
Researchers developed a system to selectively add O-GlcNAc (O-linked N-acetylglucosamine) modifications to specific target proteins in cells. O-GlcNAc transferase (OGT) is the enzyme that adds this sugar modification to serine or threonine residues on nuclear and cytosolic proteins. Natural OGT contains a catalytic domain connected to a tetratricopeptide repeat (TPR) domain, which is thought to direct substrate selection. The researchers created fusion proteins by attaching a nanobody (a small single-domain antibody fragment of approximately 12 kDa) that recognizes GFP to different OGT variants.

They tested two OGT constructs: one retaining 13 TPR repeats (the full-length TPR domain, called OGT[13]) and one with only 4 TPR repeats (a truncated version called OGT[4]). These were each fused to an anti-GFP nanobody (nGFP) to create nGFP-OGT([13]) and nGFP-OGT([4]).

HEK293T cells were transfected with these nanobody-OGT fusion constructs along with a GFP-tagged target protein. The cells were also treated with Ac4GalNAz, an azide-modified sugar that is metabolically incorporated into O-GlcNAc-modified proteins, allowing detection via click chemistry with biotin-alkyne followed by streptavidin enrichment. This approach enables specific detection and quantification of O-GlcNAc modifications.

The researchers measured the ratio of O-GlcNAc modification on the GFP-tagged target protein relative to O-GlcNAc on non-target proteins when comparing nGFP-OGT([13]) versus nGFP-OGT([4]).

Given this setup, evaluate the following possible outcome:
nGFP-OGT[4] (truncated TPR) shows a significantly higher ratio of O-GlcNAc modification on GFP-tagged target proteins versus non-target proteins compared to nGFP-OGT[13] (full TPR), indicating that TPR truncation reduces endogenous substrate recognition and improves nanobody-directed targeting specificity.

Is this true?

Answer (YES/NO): YES